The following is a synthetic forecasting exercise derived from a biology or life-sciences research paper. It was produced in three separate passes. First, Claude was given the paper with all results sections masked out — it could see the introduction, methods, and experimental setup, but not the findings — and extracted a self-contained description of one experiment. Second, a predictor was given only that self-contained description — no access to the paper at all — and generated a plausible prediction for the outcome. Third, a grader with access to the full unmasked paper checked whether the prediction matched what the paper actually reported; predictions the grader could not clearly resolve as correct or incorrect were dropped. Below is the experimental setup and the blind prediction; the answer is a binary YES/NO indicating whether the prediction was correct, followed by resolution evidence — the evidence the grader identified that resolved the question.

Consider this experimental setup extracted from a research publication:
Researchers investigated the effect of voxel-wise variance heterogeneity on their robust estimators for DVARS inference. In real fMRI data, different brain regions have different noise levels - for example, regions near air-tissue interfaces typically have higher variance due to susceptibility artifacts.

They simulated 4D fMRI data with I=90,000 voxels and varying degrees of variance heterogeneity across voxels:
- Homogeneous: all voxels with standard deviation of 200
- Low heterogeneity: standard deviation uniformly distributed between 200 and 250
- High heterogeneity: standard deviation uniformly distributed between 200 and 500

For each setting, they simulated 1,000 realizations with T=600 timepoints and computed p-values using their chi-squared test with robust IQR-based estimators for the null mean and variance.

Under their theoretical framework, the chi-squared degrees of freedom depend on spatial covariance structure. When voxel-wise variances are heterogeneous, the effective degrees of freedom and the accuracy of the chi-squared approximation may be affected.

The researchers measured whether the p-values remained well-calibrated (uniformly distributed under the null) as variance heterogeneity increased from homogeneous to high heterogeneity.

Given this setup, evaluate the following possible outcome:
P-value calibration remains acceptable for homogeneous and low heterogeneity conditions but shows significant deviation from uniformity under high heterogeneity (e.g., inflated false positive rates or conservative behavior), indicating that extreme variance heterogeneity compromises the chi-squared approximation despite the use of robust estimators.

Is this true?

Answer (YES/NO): NO